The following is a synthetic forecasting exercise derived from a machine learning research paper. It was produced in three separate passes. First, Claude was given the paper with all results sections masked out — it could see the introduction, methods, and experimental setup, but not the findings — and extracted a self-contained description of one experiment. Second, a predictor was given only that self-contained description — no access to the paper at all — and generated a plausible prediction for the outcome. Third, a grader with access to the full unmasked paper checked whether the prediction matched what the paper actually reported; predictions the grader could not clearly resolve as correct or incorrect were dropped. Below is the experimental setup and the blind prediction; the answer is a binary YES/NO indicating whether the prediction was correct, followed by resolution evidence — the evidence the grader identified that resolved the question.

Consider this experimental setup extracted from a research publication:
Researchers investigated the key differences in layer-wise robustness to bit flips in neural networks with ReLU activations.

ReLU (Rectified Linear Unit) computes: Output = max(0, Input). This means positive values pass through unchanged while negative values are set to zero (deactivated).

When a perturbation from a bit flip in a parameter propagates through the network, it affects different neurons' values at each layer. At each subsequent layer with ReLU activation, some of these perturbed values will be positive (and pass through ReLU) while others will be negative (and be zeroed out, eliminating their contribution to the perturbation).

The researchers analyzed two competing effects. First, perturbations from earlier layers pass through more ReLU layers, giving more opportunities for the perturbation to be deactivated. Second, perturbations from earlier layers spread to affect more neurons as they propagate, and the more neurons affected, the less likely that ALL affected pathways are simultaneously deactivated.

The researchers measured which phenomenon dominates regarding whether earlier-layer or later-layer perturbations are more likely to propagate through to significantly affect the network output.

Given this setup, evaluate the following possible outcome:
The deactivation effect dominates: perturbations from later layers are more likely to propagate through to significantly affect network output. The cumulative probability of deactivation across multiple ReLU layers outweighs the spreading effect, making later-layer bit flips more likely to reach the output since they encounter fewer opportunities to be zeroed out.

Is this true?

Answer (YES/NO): NO